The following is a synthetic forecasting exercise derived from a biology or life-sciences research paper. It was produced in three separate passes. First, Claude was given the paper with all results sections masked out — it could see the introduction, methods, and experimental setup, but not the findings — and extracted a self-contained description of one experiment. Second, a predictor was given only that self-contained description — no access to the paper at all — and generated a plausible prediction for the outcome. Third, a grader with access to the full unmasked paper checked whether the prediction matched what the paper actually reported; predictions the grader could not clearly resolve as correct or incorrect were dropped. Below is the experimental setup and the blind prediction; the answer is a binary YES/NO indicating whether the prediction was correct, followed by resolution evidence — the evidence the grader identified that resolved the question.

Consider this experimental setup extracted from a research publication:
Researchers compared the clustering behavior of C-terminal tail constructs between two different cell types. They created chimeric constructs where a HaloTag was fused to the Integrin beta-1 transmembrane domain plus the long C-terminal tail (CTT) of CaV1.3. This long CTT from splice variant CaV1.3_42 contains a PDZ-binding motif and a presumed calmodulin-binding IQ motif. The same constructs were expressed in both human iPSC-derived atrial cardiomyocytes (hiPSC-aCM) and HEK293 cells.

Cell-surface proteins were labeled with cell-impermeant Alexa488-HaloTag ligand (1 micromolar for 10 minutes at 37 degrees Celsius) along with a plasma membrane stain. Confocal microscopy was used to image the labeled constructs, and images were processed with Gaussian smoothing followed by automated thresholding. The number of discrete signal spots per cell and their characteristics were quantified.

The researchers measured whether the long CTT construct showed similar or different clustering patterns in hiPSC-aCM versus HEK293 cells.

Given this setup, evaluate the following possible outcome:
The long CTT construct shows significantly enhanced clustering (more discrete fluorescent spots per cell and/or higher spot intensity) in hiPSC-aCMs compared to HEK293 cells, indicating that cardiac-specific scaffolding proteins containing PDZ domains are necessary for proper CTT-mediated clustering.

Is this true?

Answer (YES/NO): NO